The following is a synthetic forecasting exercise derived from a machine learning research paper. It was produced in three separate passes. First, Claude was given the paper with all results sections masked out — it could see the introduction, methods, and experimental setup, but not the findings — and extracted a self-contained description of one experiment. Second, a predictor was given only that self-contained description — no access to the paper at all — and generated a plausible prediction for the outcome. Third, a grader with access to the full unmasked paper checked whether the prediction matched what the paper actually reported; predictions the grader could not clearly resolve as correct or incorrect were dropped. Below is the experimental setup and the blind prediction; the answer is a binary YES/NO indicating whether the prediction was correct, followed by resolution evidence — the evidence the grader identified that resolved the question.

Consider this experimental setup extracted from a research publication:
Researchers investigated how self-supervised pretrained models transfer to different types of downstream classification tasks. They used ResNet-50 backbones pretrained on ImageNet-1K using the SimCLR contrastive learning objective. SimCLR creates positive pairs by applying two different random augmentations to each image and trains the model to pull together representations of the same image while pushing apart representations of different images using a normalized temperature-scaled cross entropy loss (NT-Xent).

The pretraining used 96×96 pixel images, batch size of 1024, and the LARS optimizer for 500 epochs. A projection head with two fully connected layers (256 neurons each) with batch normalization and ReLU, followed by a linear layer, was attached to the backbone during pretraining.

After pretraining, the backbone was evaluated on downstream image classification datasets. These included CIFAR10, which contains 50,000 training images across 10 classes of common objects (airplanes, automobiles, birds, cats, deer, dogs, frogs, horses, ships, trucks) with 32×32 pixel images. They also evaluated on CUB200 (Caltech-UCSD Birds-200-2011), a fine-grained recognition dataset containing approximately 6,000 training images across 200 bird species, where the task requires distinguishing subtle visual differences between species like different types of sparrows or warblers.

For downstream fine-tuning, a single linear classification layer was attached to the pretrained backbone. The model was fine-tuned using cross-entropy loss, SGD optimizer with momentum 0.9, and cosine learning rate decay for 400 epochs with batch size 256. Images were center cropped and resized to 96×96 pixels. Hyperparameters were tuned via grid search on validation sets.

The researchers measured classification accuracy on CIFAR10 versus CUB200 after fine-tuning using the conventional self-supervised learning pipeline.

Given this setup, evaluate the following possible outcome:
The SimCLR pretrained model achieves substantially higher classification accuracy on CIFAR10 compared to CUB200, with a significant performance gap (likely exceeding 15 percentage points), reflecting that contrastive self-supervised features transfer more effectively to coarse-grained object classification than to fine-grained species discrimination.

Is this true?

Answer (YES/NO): YES